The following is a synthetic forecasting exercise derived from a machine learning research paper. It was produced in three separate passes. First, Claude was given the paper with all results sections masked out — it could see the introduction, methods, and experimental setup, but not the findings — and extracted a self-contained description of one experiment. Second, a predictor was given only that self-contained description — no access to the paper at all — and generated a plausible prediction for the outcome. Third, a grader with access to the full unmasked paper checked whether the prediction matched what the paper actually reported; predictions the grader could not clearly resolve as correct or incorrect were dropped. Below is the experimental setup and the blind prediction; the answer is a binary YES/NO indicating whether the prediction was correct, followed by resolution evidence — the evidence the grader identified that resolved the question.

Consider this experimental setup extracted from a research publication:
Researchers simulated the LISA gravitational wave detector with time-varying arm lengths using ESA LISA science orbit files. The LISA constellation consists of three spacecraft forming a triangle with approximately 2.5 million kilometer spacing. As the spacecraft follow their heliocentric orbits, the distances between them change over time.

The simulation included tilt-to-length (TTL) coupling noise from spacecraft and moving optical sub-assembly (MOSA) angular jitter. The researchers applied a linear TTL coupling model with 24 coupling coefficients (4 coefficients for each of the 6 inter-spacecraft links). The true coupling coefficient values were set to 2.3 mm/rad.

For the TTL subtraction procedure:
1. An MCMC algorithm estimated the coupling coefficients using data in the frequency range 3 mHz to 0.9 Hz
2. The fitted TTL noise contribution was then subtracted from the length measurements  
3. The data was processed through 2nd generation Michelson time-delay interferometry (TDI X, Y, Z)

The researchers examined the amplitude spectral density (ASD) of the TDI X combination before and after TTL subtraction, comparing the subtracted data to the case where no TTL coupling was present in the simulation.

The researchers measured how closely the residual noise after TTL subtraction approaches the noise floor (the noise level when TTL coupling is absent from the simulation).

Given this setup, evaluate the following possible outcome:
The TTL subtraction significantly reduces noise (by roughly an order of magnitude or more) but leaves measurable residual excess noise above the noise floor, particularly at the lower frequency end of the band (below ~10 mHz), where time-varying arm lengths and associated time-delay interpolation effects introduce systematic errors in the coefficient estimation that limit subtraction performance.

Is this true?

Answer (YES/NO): NO